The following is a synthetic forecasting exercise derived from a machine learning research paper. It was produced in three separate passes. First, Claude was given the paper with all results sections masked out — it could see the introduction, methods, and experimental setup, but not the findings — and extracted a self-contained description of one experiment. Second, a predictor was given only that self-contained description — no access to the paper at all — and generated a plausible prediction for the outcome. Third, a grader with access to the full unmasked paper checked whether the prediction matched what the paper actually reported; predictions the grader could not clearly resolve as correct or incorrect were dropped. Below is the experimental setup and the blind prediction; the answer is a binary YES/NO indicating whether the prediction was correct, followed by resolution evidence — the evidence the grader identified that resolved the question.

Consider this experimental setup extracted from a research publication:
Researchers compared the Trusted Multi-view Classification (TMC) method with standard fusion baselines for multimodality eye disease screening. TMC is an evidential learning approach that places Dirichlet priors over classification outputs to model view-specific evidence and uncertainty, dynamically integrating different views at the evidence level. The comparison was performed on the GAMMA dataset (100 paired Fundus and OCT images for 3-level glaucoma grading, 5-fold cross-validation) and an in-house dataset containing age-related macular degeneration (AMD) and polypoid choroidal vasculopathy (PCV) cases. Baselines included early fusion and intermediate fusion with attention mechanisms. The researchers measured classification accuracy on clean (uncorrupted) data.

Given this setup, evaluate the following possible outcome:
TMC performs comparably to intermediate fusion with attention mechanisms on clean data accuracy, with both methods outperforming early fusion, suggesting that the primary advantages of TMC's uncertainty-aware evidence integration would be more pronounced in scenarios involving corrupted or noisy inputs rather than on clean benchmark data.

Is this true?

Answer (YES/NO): NO